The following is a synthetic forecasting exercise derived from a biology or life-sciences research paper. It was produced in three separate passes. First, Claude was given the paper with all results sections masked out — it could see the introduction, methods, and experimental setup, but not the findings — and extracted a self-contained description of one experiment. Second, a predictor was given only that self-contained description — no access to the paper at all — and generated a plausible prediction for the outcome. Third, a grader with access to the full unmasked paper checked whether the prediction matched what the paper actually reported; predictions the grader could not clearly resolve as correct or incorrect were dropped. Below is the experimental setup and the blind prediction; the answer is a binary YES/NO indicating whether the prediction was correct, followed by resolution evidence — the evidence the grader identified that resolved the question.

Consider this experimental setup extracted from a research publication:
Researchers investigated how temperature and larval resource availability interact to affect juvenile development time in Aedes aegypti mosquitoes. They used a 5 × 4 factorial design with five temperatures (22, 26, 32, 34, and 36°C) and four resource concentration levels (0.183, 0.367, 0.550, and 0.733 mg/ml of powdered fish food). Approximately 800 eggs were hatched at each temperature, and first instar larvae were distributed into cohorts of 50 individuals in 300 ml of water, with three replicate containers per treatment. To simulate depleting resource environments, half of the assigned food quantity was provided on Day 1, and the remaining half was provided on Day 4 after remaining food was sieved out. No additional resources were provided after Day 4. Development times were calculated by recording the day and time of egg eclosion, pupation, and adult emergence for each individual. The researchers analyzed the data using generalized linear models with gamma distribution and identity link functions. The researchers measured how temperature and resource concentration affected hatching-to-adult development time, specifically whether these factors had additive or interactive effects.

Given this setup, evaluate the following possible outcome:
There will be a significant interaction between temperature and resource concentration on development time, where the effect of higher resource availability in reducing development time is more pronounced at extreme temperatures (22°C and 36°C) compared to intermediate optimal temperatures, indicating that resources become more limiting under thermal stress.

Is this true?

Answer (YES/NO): NO